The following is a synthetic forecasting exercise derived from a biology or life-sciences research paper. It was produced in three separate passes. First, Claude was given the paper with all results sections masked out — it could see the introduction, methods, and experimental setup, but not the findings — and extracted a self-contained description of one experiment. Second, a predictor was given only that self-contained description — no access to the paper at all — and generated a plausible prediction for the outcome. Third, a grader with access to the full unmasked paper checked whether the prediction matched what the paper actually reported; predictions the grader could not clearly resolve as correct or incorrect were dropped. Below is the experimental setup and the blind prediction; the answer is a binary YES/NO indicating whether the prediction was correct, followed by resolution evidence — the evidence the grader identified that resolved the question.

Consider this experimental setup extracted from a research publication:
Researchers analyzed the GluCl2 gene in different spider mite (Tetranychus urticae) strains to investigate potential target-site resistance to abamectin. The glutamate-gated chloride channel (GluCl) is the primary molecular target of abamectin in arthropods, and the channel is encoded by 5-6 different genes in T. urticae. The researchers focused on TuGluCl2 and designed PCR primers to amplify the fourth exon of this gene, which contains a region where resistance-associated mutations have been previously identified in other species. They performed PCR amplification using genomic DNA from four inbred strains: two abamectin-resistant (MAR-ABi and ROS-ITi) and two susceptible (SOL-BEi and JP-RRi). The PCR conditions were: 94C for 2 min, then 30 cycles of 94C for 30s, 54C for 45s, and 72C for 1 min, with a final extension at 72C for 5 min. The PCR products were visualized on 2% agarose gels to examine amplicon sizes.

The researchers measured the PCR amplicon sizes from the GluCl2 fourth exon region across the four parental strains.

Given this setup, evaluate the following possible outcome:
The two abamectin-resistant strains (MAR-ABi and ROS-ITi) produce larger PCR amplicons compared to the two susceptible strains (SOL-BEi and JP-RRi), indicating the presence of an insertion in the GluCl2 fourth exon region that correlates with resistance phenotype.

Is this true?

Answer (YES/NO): NO